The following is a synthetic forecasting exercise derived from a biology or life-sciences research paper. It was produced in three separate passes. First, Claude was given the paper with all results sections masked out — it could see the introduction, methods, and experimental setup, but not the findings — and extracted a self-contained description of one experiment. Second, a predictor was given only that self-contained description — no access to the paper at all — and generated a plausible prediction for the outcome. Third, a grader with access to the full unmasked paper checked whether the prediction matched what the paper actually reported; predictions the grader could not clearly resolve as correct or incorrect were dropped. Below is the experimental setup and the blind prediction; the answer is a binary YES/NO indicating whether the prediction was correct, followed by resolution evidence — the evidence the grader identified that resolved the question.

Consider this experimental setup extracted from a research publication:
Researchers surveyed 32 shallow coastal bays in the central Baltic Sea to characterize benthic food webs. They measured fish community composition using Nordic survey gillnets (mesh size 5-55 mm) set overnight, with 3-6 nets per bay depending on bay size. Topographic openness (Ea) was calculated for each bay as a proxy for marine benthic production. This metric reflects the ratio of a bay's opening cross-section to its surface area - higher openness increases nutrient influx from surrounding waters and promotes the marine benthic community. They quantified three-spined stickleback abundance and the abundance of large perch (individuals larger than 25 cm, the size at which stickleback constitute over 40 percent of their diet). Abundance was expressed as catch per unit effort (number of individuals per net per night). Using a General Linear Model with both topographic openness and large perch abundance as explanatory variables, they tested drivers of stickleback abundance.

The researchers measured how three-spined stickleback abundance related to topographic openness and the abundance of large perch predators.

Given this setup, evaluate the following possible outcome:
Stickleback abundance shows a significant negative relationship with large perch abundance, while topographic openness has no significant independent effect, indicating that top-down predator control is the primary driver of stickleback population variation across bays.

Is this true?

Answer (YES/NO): NO